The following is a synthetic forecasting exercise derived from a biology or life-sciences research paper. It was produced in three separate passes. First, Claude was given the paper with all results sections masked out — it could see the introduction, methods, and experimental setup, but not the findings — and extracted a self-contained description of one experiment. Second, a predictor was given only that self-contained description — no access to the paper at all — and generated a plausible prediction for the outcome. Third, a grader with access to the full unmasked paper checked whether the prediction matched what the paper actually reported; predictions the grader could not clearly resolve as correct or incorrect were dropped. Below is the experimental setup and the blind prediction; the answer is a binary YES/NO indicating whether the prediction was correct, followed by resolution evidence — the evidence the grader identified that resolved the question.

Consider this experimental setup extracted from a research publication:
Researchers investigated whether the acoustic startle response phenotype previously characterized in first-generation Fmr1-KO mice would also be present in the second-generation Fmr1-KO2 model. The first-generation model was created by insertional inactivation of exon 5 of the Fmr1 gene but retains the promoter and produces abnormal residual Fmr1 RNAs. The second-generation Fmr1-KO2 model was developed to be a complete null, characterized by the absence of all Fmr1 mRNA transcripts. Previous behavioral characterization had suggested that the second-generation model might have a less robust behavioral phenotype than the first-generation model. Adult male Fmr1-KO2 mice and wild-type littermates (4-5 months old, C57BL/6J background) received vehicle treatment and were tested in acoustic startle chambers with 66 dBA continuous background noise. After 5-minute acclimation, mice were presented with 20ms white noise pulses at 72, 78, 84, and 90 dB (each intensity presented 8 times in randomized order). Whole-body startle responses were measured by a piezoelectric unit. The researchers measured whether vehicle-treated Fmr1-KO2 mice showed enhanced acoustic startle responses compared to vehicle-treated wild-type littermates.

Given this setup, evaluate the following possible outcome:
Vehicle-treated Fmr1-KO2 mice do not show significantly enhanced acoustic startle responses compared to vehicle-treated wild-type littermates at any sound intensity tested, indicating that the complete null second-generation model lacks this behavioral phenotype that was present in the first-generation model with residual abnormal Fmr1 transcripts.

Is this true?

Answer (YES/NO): NO